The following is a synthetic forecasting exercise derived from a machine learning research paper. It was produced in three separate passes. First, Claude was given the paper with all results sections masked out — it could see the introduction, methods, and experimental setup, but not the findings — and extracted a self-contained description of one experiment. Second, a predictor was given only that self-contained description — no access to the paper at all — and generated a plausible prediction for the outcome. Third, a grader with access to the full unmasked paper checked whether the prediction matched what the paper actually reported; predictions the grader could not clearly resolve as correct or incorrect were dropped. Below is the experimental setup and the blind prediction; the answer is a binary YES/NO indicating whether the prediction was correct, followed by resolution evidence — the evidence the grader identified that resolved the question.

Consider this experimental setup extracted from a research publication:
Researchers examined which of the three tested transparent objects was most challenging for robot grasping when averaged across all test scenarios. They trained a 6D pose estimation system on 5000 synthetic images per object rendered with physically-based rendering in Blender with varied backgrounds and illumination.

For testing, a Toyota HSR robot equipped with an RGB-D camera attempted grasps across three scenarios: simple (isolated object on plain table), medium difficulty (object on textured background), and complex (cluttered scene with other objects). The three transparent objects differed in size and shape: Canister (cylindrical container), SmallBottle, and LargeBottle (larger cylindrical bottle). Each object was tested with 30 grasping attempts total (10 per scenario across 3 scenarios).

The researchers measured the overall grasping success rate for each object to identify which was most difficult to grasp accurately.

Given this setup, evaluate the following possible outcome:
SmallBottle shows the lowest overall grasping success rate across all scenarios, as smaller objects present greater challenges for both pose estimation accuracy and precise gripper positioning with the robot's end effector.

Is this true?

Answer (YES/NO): NO